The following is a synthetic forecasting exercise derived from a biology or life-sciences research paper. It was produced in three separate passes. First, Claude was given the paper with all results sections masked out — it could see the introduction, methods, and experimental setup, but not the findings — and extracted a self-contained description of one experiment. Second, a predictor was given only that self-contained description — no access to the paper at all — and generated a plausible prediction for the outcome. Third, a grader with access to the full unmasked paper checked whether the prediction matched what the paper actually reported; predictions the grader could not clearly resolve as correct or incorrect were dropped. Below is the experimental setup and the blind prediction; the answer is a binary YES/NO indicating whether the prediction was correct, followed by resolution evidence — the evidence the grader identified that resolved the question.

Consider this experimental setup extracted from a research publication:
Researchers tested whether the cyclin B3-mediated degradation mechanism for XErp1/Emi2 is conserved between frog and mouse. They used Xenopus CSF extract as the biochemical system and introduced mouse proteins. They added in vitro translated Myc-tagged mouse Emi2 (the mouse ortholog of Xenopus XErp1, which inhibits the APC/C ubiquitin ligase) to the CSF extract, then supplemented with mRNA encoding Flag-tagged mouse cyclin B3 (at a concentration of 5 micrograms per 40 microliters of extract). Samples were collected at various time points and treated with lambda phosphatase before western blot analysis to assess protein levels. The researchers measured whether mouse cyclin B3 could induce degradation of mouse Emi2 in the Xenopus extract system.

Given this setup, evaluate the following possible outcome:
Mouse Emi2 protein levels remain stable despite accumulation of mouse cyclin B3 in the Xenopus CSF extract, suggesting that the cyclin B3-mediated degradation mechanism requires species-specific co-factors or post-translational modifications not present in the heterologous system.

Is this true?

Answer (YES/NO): NO